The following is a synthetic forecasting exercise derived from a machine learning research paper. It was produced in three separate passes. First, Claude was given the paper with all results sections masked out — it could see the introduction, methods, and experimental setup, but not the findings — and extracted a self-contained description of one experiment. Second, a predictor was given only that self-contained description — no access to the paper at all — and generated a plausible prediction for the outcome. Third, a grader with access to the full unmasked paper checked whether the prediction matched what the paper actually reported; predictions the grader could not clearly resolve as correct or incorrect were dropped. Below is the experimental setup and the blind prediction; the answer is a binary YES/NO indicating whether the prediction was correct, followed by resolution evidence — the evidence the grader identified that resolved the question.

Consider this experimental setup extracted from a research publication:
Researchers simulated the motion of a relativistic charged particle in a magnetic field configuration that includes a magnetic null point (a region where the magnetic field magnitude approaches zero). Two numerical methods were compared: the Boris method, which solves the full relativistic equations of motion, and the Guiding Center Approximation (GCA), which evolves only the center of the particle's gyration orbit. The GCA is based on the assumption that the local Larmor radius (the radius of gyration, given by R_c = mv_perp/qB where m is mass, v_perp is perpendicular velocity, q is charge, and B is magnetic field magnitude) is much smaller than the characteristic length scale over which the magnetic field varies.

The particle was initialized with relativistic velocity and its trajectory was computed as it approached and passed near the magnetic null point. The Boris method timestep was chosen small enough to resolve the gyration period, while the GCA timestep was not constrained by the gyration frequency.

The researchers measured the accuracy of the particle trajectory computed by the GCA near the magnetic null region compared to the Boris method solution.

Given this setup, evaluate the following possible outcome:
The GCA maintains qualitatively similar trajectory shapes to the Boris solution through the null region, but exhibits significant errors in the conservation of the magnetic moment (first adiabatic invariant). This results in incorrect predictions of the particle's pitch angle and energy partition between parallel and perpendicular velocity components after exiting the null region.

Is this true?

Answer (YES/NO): NO